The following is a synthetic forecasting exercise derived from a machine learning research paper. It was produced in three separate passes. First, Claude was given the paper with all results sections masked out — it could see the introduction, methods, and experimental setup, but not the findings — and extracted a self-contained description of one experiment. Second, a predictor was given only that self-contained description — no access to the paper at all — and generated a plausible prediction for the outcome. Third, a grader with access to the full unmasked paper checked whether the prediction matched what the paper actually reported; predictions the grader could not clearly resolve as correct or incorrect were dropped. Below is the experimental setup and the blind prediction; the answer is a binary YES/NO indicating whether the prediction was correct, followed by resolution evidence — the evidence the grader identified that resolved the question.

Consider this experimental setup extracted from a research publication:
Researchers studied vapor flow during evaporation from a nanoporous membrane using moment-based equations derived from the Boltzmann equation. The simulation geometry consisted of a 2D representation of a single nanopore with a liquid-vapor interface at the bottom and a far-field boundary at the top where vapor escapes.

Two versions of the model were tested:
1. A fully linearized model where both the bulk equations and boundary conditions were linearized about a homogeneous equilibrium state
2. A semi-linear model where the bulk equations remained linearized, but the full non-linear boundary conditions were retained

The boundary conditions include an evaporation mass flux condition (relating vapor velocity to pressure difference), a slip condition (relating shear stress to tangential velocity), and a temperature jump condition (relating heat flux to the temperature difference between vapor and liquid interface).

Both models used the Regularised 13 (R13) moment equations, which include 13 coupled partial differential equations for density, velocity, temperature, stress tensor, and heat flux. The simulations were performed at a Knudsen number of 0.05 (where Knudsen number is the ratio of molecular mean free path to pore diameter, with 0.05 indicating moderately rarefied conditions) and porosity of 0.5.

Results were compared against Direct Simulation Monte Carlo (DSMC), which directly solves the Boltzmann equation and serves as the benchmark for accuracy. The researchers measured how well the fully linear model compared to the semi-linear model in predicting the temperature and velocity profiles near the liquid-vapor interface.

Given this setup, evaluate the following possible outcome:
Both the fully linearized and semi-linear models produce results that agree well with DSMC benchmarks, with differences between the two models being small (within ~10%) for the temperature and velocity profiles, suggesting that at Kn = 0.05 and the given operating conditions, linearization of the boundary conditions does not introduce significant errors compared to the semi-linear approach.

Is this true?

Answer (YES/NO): NO